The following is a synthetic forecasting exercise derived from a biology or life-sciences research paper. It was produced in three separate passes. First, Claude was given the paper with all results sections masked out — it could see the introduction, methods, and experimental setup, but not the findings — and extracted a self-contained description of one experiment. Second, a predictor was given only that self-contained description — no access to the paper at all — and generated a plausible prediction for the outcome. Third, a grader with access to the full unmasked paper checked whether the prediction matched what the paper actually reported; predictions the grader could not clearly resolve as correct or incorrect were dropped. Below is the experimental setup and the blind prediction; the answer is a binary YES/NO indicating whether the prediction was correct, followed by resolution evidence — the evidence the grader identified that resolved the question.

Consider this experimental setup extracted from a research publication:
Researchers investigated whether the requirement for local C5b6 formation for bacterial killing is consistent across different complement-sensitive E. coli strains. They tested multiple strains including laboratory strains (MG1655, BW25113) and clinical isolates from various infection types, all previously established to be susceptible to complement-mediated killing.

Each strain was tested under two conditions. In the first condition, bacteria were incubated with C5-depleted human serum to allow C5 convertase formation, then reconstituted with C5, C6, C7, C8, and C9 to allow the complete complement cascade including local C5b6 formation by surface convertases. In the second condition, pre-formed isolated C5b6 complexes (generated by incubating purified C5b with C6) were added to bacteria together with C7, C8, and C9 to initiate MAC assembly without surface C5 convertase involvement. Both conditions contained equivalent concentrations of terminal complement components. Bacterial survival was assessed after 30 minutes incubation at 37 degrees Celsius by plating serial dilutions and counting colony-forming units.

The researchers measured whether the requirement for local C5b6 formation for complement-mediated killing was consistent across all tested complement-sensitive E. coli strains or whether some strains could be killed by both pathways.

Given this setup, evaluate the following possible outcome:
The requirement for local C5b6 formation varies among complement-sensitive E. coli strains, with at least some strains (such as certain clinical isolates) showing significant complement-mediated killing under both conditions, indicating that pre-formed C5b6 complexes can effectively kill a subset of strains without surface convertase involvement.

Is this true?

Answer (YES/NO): NO